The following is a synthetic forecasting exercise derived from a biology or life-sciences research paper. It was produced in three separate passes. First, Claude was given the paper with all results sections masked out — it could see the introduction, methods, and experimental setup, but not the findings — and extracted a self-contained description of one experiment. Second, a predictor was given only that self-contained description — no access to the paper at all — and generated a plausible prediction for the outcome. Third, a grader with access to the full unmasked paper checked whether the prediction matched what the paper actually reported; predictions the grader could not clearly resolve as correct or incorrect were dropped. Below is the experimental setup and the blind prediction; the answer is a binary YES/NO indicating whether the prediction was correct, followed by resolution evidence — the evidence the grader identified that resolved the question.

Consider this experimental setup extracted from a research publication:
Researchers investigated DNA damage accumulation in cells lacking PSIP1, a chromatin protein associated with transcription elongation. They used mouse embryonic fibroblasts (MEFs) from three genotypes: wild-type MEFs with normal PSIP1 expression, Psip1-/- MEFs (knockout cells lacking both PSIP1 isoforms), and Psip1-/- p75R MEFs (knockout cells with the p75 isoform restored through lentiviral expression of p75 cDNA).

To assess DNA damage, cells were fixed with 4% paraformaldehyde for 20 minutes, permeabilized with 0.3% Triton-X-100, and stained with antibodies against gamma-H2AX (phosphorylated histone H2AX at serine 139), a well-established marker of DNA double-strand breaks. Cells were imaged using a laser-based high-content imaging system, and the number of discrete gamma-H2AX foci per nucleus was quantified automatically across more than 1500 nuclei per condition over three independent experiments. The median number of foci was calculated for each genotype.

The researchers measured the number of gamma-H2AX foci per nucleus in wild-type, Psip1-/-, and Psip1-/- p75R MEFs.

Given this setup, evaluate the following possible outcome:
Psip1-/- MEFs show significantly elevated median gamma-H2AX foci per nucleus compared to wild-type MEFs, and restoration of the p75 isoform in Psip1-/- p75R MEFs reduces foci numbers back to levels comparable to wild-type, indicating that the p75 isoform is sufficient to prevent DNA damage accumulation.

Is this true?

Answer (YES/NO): YES